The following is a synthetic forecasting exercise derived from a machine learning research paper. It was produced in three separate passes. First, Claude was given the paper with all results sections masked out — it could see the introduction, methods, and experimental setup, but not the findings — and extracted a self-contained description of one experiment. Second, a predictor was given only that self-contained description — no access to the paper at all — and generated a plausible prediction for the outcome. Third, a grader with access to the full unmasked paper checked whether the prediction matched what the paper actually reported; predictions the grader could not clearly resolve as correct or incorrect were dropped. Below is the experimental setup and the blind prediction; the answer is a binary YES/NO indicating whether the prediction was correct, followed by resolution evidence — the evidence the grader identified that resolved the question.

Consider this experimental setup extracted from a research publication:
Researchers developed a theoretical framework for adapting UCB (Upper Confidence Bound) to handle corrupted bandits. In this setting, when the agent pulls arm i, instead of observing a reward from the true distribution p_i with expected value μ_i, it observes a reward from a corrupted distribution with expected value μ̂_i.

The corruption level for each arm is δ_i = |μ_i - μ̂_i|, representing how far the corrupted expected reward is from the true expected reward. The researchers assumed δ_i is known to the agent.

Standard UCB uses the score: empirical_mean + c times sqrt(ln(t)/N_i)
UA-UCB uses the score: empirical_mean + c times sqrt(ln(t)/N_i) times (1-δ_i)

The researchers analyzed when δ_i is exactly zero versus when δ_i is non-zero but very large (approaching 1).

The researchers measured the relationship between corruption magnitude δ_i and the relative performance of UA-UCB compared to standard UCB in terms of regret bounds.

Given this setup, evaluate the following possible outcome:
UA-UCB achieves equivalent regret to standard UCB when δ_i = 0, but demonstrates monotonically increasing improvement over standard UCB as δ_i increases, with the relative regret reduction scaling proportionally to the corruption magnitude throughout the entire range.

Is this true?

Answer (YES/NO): NO